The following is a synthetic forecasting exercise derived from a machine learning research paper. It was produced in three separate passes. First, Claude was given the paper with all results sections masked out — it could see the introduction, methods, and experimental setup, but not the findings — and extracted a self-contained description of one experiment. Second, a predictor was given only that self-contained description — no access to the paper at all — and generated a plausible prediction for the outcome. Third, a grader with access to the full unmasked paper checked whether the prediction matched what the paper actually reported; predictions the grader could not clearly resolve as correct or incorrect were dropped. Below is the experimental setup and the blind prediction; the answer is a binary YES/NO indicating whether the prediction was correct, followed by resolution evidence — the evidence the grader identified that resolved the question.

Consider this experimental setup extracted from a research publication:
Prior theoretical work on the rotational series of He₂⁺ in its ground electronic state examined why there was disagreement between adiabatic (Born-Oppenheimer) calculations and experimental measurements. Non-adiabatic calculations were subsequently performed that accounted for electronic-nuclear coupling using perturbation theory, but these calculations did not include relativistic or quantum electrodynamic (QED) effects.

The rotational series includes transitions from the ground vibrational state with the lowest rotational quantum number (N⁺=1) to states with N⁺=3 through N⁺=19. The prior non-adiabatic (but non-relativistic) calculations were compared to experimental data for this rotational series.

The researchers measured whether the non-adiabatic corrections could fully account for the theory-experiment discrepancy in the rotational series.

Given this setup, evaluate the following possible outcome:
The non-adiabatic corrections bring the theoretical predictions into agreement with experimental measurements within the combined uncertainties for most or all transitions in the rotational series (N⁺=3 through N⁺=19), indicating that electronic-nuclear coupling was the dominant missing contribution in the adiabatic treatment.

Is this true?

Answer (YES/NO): NO